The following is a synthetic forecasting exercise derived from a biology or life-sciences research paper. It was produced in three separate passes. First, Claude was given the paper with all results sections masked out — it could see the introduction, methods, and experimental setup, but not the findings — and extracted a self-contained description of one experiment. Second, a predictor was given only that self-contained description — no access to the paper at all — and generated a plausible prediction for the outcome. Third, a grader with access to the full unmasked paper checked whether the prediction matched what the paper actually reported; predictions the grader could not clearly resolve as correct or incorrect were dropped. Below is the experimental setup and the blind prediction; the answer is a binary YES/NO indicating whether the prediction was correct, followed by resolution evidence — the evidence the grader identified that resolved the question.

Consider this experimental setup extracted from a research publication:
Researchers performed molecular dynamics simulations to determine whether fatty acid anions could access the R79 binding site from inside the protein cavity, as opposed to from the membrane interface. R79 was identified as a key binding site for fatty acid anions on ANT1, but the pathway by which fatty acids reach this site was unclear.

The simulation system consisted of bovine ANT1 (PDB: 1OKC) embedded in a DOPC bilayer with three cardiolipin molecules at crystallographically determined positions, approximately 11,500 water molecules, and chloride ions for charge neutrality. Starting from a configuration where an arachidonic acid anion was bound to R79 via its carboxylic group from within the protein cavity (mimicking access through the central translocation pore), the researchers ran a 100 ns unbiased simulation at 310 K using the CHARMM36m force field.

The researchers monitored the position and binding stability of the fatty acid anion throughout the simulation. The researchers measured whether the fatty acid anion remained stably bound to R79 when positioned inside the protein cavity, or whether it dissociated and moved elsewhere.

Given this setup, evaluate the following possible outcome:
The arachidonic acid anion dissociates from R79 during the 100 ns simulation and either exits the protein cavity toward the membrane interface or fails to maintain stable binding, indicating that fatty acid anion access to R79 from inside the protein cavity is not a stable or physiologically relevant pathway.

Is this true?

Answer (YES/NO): YES